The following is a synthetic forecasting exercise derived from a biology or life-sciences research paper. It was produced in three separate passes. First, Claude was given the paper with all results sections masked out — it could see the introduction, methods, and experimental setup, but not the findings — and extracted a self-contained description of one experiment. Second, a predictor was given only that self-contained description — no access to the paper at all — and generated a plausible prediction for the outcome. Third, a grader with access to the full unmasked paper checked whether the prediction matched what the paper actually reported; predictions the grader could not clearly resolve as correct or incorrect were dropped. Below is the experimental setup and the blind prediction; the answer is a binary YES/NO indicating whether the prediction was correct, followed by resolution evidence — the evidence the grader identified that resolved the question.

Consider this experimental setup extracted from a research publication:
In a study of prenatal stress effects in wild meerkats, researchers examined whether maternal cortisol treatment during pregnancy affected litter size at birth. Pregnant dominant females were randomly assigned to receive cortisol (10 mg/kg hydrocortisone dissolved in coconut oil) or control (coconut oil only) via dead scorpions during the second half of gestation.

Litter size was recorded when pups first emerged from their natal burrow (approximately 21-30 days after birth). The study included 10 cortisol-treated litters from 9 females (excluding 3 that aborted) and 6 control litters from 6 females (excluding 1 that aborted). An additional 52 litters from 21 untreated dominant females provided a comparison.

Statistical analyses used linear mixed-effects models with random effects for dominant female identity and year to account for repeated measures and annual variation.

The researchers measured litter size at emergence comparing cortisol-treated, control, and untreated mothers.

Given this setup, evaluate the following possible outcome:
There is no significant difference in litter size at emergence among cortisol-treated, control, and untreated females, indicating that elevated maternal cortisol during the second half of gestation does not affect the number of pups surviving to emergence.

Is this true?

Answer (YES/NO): YES